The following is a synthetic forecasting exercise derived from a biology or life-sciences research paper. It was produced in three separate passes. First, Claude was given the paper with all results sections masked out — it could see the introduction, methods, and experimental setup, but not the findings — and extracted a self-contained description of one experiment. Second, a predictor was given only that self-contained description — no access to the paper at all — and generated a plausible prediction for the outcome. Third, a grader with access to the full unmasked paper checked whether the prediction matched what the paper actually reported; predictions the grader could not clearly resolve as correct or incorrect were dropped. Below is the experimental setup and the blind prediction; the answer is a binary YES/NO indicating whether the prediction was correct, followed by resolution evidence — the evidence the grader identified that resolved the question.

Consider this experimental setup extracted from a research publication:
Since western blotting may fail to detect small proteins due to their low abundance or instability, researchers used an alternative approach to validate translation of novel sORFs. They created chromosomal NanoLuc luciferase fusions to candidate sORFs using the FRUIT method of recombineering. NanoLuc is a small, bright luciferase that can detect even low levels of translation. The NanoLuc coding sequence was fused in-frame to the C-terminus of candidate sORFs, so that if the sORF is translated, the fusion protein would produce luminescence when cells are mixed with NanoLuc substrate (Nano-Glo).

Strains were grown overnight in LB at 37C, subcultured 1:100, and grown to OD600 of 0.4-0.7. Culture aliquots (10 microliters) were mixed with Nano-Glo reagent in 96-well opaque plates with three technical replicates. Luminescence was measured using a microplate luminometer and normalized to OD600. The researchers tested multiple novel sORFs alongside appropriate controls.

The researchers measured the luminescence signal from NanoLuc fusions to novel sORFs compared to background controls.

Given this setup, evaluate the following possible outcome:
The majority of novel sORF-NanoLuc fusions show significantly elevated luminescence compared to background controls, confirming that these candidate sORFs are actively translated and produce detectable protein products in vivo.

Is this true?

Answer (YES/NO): YES